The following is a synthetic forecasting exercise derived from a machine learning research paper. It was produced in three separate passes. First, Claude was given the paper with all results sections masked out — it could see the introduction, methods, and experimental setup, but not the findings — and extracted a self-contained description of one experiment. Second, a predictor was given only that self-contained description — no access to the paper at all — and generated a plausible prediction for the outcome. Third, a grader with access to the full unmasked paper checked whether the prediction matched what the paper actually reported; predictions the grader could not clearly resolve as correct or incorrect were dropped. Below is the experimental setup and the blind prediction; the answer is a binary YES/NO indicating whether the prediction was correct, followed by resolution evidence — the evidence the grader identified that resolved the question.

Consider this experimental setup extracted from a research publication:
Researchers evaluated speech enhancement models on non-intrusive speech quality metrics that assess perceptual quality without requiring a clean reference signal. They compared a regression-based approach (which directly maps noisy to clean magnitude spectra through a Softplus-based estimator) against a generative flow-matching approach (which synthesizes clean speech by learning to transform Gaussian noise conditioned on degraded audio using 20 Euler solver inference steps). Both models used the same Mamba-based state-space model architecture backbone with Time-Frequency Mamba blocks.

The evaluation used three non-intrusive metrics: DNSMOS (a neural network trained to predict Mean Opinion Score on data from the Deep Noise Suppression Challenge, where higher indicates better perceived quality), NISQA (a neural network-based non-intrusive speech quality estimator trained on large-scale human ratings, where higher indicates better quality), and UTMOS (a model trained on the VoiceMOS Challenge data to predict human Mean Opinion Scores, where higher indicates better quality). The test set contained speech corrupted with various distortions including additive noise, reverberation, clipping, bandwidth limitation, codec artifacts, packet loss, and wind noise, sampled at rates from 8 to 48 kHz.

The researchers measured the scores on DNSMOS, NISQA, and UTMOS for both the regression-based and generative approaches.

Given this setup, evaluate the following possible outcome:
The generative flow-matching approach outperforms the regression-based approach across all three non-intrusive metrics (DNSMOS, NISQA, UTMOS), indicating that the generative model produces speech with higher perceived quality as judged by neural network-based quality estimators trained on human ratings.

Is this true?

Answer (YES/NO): NO